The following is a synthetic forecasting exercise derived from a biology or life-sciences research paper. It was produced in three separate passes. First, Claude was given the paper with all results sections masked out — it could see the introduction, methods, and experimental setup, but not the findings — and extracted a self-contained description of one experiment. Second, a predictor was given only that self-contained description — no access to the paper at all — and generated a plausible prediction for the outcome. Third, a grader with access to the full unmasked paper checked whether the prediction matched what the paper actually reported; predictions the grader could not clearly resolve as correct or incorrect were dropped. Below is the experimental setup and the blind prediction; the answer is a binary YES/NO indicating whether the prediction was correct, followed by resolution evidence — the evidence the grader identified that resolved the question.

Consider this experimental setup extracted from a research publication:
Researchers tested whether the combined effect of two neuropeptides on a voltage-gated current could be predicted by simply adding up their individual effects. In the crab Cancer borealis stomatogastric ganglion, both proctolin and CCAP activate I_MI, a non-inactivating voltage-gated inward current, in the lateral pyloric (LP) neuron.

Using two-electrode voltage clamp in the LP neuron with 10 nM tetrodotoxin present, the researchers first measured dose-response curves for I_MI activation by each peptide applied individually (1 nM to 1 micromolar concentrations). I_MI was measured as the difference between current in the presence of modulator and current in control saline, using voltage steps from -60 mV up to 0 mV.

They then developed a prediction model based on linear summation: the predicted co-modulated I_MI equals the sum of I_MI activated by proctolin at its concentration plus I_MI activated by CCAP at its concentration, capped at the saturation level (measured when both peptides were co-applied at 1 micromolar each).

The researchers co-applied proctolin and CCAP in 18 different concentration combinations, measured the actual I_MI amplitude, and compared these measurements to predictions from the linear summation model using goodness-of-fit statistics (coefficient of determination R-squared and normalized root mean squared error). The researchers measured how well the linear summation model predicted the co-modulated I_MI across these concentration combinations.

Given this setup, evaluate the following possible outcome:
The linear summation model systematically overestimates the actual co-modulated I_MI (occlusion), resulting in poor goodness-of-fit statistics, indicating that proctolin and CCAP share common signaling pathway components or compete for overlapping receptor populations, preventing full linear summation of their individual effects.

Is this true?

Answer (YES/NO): YES